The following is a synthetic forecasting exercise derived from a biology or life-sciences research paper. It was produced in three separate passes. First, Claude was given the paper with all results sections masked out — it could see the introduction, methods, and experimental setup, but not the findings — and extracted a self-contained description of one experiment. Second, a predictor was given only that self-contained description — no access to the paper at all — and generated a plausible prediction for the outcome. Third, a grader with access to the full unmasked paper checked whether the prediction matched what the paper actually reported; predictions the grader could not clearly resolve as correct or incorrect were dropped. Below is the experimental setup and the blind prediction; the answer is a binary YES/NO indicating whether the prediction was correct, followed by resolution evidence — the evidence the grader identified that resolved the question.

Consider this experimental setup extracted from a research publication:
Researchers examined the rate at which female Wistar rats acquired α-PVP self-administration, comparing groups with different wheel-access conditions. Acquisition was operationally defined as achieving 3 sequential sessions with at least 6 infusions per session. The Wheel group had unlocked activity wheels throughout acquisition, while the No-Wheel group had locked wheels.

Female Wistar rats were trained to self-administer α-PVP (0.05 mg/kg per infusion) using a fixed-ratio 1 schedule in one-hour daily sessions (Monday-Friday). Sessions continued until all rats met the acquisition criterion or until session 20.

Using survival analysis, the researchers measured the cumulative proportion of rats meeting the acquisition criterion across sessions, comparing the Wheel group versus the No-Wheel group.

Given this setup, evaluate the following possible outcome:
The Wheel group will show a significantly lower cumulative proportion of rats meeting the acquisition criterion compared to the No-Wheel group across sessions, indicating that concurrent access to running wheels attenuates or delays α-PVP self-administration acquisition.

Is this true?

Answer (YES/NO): NO